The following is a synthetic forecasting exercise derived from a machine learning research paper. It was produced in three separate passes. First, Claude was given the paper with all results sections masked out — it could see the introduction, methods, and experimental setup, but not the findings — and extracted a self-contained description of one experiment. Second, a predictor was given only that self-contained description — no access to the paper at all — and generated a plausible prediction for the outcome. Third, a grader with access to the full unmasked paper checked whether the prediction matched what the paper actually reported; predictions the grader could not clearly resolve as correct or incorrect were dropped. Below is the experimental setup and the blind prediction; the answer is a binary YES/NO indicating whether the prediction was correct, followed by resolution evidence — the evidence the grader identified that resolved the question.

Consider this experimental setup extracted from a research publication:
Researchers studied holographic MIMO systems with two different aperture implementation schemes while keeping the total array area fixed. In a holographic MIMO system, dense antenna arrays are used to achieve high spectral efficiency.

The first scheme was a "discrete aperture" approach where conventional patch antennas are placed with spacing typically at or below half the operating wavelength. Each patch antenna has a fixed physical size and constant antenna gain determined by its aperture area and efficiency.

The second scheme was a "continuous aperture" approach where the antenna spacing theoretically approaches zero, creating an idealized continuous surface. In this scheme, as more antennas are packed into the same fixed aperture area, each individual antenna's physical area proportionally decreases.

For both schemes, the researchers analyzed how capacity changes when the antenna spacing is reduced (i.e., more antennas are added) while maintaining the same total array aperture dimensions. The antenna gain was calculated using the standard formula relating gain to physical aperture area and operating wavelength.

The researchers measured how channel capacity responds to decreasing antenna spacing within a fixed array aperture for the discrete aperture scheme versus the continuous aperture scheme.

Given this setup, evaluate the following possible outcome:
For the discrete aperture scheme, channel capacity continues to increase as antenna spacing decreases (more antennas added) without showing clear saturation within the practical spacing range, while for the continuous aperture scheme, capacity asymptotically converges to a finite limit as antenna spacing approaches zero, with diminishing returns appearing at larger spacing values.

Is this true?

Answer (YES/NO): NO